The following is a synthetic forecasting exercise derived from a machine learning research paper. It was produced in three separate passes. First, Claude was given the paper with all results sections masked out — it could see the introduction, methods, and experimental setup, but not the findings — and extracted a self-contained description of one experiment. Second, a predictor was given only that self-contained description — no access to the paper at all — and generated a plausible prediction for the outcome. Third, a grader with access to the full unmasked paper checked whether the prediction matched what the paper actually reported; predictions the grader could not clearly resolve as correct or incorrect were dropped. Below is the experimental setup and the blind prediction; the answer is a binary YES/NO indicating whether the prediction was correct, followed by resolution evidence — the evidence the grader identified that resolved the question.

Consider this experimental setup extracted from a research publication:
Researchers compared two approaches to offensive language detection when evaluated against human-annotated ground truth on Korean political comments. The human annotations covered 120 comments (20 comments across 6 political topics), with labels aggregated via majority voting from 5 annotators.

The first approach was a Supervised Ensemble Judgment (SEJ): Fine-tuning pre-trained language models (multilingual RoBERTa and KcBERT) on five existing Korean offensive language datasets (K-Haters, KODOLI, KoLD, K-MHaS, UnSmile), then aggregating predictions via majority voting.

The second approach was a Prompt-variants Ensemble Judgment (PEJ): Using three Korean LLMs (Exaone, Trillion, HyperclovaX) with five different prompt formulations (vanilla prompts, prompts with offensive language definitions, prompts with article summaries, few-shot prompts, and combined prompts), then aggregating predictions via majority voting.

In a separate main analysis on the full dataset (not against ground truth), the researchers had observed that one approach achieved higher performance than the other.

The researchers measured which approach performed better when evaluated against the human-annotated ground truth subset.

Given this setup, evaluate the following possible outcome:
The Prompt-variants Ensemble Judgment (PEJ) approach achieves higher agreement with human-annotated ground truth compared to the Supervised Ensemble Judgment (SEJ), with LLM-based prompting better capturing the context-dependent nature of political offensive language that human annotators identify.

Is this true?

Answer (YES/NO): NO